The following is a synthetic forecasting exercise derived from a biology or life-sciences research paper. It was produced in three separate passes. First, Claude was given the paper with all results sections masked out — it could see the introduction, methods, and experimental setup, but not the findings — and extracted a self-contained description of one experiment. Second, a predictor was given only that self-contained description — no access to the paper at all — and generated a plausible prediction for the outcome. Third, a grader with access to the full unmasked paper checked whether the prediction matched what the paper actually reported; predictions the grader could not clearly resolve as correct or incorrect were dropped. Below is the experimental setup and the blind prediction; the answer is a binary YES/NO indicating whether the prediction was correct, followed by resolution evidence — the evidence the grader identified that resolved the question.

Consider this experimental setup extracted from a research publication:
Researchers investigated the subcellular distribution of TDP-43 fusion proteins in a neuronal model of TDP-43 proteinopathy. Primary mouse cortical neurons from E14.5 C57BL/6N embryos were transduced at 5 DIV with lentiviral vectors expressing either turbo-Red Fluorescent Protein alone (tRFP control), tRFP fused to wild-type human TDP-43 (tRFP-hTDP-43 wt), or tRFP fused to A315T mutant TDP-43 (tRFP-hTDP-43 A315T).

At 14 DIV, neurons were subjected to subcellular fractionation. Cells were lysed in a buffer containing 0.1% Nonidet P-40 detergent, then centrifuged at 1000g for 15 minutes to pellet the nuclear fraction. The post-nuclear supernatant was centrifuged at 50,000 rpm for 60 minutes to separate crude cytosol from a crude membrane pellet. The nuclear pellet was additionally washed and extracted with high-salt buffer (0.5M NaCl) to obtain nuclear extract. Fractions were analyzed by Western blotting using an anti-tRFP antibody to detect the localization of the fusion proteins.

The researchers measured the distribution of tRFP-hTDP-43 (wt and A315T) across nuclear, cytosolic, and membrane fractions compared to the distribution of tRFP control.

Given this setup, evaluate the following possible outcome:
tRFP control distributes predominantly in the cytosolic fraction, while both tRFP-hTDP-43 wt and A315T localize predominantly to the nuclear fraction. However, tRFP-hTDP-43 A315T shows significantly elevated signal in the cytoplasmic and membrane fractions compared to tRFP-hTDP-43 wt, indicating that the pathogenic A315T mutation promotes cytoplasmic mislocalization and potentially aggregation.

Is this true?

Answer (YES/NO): NO